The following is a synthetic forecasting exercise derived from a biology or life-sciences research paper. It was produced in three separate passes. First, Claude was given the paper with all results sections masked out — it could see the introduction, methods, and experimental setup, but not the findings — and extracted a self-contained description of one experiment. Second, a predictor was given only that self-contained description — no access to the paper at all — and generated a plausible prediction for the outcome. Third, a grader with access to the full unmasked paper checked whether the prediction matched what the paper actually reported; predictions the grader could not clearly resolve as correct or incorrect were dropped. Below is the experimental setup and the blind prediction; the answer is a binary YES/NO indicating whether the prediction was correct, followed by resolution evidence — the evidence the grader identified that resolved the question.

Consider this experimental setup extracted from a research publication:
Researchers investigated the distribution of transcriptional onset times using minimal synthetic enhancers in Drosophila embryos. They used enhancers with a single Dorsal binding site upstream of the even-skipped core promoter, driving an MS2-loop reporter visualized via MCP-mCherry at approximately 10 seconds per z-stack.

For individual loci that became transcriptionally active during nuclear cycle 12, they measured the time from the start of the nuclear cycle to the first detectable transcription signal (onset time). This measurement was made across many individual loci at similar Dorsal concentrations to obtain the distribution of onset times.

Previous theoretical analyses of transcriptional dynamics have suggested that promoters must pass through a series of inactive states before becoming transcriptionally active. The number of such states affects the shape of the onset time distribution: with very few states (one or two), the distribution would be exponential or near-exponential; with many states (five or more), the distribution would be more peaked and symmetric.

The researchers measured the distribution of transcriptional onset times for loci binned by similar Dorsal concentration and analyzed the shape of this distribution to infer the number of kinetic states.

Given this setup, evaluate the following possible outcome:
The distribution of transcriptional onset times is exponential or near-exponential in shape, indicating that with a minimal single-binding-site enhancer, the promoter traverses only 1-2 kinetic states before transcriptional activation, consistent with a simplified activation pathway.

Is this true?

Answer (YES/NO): NO